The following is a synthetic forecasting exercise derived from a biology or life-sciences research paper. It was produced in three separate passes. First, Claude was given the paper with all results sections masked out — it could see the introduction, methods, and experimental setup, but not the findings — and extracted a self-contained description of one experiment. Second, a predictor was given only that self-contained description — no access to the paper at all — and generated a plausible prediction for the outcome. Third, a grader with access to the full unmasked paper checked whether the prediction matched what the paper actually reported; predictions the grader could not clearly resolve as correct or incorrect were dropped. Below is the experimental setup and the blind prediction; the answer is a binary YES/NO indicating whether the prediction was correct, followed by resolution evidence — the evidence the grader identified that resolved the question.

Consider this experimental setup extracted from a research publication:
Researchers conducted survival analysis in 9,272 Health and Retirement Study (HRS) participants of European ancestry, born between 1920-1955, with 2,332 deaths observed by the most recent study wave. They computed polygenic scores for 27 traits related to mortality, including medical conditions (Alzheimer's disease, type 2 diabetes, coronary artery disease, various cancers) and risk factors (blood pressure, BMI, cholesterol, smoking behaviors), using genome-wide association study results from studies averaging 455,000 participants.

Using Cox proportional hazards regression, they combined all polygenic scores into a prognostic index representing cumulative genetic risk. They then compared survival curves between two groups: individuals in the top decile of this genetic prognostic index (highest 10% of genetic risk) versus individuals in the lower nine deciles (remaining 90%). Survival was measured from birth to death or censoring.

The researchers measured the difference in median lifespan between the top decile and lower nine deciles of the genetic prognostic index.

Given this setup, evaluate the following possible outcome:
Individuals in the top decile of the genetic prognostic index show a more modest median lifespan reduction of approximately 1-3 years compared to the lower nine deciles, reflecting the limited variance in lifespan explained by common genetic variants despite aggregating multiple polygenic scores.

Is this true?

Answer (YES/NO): NO